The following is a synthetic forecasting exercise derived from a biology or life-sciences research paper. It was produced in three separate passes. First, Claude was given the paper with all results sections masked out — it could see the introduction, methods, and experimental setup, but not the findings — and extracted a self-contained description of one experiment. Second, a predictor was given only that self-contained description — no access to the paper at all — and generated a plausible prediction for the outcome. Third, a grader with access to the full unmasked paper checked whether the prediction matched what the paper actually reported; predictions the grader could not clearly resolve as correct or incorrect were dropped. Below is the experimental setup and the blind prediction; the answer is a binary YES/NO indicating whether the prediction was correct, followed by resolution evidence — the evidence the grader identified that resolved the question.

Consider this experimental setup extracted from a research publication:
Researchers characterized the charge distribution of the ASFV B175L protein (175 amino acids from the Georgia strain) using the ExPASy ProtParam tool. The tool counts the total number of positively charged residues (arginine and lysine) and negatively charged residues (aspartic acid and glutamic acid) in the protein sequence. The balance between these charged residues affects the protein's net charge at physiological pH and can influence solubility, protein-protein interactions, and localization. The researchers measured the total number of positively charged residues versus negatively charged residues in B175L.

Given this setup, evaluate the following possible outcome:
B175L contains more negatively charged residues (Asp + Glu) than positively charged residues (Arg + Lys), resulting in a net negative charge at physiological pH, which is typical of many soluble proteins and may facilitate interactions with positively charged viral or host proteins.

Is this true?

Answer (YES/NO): YES